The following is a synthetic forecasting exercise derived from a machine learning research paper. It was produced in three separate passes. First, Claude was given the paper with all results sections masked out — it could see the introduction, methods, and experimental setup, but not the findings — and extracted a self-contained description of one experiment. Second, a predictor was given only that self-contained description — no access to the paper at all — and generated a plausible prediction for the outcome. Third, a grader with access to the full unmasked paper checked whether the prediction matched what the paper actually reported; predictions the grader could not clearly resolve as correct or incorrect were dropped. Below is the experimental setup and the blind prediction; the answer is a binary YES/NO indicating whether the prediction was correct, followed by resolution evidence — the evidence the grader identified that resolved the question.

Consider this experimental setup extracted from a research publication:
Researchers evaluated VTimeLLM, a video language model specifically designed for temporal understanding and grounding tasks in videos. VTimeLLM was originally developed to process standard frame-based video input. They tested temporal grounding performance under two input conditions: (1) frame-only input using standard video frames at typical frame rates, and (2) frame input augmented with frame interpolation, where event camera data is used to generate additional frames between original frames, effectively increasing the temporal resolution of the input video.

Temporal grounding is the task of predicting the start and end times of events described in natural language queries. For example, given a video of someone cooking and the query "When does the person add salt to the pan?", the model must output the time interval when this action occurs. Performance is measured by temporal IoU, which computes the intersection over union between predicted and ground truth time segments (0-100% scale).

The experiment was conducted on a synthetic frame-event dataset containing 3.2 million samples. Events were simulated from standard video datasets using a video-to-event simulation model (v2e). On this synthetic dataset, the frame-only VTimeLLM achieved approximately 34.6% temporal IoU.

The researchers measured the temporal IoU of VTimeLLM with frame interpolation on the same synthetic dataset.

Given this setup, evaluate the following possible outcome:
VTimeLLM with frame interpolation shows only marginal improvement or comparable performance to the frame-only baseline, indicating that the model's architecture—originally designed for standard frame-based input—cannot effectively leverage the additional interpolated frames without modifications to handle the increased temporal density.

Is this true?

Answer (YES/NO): NO